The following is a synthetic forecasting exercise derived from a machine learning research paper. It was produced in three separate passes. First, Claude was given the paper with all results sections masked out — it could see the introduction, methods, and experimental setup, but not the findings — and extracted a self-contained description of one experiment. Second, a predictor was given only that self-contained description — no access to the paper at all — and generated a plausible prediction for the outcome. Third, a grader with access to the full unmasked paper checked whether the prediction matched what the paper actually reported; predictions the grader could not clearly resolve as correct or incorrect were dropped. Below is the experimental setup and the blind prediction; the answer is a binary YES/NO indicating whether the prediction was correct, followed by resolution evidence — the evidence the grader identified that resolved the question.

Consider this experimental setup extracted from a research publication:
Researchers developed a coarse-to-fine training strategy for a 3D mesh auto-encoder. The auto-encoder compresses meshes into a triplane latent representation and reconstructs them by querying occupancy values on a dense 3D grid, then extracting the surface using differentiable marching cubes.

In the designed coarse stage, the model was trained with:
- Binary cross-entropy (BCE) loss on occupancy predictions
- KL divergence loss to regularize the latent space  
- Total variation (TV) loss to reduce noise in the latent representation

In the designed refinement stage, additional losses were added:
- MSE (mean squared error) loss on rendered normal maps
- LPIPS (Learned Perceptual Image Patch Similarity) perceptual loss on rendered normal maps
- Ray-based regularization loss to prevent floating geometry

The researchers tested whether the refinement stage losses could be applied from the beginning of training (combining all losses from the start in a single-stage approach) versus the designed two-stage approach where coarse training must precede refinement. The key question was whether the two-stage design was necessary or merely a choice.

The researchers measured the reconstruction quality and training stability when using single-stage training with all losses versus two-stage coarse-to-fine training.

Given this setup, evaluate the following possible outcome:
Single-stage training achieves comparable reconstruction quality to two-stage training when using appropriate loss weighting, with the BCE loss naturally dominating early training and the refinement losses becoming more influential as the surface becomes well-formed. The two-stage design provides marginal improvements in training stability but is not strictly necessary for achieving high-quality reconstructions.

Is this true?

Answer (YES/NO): NO